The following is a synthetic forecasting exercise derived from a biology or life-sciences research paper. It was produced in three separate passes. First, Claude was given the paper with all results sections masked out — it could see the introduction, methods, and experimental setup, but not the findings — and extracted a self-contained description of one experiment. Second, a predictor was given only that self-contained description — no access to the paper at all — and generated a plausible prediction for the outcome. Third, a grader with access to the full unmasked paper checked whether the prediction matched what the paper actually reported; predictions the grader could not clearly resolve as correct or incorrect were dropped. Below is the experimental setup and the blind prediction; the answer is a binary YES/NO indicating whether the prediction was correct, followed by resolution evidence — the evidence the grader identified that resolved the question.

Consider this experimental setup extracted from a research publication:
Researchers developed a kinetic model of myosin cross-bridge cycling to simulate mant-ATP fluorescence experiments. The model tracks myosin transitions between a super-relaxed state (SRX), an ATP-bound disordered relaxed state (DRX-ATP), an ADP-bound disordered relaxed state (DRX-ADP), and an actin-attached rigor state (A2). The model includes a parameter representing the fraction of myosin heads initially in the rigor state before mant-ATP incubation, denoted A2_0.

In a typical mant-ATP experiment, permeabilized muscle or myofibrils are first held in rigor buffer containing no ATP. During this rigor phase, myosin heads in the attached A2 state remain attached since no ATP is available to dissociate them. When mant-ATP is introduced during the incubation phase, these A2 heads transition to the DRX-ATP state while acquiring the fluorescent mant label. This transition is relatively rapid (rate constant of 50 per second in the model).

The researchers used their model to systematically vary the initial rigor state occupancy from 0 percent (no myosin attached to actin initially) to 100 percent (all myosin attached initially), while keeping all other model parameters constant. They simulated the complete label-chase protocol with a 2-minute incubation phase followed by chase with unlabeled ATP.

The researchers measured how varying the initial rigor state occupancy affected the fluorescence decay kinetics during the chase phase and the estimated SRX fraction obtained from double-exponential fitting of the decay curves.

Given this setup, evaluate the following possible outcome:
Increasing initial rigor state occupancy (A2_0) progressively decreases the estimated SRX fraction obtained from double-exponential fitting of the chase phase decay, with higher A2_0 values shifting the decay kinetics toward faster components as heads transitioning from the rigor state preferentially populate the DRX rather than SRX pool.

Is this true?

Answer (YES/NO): NO